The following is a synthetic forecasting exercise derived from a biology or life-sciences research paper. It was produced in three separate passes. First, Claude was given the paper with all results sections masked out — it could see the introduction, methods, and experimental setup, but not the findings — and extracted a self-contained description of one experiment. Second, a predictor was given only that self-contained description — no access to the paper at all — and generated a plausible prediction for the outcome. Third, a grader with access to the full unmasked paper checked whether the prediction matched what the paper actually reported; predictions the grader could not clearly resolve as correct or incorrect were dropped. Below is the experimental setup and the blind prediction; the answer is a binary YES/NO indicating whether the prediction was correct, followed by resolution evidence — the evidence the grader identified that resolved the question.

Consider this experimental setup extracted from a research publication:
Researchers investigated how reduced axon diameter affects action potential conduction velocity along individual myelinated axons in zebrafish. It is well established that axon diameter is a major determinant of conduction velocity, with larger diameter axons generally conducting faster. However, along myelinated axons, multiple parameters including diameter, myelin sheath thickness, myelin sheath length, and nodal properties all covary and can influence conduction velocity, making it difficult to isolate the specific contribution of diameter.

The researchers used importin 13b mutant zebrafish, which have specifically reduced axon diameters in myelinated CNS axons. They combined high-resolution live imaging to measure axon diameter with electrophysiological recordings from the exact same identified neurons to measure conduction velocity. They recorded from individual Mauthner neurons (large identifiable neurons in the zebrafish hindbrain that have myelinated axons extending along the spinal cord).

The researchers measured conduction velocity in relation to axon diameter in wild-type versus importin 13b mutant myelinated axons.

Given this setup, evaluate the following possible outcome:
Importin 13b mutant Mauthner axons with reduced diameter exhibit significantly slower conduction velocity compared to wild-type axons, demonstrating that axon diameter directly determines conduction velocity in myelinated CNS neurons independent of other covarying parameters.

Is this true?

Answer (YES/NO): YES